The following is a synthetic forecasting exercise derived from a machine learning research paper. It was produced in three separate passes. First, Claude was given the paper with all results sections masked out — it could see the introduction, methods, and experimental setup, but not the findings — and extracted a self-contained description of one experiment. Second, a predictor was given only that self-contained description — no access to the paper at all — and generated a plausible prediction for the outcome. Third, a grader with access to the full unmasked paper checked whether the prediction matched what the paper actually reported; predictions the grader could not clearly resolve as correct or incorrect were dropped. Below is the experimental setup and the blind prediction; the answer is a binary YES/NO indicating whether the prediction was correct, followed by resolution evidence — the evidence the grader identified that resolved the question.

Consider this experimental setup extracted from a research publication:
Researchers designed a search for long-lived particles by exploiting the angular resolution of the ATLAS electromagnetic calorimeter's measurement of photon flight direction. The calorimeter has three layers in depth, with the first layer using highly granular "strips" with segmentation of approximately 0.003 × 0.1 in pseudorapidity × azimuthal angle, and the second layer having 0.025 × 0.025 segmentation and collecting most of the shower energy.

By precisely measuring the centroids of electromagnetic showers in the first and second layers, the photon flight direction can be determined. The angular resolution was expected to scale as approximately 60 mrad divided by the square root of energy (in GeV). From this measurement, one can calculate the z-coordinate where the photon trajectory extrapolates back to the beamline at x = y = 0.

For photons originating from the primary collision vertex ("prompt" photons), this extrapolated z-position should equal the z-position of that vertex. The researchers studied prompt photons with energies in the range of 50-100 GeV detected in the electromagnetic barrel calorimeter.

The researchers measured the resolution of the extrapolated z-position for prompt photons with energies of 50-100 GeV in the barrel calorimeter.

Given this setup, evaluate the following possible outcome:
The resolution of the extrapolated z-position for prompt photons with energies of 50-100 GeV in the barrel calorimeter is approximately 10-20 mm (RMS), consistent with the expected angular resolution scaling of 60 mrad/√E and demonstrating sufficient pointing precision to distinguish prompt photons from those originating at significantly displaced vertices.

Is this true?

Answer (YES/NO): YES